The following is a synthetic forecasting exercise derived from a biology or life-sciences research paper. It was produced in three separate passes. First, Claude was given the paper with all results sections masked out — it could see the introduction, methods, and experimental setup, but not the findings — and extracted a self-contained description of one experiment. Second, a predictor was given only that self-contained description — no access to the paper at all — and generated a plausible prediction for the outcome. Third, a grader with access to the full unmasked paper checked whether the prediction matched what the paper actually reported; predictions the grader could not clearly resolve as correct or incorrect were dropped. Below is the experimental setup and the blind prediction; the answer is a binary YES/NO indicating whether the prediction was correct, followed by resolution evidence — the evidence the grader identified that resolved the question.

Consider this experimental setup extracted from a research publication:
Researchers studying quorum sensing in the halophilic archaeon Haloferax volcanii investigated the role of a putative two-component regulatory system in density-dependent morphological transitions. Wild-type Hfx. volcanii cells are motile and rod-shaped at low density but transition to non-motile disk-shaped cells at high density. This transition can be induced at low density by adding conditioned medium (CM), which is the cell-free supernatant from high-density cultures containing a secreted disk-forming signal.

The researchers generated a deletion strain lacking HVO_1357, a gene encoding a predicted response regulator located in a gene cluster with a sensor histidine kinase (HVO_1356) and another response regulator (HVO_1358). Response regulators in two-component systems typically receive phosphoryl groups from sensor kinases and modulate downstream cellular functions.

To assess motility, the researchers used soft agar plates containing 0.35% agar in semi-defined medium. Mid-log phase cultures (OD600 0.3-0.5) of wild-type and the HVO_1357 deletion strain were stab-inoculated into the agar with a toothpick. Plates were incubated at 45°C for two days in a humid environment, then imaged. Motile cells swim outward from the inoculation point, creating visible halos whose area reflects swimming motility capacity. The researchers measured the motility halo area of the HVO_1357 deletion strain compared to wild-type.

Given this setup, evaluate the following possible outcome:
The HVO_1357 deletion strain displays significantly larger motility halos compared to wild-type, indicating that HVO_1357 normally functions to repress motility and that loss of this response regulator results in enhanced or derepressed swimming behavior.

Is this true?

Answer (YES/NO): YES